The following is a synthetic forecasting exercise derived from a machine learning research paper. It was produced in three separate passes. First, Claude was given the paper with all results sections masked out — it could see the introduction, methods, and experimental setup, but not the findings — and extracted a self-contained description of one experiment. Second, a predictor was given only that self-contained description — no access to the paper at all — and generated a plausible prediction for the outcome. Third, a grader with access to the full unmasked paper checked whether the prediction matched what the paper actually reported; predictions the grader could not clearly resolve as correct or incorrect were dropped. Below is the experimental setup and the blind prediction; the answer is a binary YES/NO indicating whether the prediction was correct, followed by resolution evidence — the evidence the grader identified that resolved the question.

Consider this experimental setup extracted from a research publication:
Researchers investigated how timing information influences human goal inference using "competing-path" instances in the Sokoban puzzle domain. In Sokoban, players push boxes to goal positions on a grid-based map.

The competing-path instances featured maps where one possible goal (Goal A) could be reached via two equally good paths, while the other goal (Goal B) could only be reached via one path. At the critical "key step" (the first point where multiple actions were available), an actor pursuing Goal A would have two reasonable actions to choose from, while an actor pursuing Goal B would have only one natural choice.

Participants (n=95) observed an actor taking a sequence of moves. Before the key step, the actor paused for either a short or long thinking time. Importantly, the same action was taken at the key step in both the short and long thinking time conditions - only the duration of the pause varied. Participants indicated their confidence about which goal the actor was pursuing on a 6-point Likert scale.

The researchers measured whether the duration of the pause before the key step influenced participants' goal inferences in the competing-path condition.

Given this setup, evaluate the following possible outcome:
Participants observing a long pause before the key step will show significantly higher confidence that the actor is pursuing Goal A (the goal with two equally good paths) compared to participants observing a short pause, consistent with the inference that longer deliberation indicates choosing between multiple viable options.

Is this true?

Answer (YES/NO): NO